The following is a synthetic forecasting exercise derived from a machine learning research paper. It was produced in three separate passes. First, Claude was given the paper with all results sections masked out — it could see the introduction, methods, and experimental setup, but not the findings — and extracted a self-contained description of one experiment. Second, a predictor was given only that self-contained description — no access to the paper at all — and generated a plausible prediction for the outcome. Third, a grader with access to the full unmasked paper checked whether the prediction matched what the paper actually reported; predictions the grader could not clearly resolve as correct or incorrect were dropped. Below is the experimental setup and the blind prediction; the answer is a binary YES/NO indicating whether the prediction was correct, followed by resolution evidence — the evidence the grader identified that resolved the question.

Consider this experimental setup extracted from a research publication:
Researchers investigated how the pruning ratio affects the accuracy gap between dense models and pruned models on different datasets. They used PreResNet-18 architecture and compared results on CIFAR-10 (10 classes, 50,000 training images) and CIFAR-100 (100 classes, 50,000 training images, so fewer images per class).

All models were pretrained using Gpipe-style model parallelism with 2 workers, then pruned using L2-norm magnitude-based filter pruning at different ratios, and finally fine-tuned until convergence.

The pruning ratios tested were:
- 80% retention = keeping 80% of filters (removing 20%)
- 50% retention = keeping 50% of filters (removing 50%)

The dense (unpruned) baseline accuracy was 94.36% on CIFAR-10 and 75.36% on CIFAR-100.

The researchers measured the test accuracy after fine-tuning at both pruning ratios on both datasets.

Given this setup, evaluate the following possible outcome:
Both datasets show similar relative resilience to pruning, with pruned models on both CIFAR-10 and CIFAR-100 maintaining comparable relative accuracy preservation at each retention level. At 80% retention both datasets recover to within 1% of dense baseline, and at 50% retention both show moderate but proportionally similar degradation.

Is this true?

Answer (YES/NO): NO